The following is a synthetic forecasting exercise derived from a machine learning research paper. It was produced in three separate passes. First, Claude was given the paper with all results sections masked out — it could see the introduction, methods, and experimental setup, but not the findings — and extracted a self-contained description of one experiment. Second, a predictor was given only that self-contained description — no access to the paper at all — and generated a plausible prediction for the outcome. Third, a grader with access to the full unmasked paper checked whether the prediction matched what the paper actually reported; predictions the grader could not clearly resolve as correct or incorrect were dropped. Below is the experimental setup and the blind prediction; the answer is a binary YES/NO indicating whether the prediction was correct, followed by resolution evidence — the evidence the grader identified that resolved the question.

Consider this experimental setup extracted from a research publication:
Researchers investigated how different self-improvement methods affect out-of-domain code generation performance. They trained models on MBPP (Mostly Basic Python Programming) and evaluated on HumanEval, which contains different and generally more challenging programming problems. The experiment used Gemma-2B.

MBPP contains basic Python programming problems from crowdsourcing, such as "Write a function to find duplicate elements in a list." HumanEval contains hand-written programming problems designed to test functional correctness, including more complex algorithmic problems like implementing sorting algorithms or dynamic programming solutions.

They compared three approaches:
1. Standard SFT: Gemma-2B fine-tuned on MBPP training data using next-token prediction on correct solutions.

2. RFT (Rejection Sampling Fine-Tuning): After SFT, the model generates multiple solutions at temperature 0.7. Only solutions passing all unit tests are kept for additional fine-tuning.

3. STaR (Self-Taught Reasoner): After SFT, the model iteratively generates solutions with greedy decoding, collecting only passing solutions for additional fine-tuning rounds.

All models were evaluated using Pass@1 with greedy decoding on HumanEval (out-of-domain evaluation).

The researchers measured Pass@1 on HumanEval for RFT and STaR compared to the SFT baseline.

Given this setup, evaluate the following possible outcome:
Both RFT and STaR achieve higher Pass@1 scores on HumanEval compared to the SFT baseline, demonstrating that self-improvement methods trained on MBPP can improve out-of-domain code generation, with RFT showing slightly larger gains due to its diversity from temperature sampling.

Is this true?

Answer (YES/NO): NO